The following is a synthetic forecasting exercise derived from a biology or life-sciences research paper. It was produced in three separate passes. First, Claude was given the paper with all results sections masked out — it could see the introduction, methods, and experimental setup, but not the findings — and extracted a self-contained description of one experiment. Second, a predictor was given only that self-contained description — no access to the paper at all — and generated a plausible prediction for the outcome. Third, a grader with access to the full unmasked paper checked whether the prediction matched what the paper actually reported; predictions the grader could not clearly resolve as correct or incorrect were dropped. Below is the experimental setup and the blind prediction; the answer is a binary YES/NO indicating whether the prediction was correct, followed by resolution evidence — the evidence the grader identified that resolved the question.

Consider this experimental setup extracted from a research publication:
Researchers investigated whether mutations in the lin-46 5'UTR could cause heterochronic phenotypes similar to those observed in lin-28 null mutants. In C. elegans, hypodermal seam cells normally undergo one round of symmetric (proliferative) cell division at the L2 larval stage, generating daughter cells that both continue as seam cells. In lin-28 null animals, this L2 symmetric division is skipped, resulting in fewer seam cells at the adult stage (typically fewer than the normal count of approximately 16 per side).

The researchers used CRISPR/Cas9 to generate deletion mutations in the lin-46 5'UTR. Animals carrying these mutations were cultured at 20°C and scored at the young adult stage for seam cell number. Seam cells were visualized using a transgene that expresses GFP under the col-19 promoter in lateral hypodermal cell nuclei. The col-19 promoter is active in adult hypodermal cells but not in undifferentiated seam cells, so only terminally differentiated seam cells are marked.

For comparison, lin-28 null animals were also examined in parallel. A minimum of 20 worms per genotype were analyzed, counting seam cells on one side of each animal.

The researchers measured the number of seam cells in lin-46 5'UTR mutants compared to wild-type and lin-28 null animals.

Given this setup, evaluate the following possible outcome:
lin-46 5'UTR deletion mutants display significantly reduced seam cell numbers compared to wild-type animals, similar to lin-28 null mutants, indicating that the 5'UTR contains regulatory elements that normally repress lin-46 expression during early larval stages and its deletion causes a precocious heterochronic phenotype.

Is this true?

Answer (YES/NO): NO